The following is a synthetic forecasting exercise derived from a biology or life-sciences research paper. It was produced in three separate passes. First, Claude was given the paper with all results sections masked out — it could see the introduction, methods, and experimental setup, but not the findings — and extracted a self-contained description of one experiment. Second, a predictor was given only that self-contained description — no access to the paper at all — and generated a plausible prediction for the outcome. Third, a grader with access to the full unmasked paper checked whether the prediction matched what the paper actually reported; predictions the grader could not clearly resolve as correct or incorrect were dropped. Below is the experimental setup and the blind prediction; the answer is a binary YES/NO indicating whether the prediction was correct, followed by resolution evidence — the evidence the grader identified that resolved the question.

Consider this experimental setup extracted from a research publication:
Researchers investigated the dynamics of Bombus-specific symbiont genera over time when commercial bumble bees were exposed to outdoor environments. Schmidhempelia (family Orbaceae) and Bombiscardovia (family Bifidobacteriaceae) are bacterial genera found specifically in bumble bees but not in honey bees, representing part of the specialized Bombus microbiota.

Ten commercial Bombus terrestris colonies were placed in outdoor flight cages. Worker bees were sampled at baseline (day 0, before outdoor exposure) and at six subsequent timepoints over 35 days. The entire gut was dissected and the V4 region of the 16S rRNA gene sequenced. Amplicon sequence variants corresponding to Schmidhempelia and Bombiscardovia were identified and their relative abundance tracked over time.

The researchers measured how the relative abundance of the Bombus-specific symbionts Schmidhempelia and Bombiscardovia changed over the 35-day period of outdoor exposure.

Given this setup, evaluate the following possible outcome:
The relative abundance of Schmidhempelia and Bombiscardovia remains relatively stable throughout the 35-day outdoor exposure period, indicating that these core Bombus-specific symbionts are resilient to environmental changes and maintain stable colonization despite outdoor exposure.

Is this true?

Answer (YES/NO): NO